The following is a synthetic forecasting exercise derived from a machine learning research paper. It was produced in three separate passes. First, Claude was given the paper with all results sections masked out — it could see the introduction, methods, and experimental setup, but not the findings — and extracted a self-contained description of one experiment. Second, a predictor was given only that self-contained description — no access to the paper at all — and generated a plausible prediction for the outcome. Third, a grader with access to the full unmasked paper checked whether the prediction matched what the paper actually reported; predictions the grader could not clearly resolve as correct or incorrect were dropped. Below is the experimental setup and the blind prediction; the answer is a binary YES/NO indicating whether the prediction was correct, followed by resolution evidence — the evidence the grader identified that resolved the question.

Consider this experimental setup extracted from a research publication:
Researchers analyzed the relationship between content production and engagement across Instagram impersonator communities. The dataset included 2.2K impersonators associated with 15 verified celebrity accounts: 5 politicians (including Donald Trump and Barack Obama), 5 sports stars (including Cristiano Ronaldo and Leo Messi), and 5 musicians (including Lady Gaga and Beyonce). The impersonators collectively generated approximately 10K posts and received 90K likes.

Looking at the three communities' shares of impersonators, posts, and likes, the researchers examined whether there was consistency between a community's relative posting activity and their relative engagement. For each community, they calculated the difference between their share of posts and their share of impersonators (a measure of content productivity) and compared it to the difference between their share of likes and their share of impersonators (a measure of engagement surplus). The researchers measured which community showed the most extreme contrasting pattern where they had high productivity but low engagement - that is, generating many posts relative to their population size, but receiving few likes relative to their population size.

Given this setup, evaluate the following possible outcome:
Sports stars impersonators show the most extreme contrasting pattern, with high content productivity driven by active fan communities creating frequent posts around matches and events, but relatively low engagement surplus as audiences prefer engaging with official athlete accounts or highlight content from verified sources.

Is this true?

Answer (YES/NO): NO